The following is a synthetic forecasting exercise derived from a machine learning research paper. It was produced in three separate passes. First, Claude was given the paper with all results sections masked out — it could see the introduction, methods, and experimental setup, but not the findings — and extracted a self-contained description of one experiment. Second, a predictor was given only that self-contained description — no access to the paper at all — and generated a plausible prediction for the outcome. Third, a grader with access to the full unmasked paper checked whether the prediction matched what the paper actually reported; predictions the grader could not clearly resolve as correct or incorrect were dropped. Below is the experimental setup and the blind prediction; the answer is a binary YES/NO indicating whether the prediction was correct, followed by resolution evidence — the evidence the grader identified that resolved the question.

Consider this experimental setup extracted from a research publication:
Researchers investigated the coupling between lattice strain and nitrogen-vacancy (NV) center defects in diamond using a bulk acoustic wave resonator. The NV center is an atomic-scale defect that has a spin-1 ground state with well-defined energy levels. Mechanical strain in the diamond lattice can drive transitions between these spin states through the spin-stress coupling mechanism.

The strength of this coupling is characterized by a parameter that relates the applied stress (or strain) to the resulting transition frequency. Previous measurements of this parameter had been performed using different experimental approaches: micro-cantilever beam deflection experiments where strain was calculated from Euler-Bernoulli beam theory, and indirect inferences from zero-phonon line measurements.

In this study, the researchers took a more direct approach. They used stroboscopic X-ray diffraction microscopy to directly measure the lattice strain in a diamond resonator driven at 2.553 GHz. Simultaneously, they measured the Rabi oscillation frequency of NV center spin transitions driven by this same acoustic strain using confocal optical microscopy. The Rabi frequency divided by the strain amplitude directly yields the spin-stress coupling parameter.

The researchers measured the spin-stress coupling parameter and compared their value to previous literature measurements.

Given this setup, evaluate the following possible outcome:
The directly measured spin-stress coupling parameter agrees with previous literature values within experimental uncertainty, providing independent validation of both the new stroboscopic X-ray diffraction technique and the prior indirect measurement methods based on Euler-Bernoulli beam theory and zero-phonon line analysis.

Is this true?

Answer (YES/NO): NO